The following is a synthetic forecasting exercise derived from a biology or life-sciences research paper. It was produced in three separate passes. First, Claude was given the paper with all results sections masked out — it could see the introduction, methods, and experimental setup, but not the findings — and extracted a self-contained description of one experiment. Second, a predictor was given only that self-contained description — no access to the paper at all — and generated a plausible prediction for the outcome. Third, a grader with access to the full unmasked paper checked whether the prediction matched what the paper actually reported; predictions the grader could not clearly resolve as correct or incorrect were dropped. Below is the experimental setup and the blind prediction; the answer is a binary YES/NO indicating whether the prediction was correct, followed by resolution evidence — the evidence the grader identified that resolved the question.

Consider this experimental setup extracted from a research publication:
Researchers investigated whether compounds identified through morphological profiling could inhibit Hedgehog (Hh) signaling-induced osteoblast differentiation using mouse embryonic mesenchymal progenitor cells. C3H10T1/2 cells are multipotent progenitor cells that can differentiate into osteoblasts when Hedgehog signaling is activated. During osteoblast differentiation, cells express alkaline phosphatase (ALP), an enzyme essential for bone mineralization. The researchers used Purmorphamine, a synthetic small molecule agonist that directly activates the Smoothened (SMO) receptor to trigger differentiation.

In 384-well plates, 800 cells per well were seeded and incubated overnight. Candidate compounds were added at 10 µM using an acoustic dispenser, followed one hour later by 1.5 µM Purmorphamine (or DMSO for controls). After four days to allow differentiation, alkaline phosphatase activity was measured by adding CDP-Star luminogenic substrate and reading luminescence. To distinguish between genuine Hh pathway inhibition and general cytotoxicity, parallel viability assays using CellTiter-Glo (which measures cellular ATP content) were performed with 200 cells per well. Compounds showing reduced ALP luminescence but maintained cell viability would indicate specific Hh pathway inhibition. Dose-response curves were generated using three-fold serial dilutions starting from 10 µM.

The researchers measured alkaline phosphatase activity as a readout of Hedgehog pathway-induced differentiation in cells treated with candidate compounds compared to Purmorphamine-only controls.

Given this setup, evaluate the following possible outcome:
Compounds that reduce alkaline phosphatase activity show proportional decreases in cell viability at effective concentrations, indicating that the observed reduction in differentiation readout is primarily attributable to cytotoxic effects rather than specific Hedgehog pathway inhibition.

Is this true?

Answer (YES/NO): NO